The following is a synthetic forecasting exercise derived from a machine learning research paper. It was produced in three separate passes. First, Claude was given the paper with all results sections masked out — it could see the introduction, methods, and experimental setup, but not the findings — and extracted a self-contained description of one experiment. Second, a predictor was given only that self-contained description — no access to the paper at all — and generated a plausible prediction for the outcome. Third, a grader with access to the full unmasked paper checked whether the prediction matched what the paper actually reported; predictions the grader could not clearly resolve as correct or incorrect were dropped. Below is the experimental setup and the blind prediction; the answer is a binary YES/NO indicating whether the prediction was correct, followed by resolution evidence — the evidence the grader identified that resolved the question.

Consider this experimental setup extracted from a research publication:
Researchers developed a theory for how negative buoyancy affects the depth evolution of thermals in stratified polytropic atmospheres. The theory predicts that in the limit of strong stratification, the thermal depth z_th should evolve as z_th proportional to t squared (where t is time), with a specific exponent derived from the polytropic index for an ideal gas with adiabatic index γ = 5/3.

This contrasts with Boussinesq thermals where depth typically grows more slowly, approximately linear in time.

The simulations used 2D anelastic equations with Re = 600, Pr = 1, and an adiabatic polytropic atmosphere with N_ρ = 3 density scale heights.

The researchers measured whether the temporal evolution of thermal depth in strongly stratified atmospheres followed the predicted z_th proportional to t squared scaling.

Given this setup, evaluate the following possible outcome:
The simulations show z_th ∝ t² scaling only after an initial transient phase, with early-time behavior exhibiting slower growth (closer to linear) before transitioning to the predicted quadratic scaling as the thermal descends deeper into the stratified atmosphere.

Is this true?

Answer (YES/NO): NO